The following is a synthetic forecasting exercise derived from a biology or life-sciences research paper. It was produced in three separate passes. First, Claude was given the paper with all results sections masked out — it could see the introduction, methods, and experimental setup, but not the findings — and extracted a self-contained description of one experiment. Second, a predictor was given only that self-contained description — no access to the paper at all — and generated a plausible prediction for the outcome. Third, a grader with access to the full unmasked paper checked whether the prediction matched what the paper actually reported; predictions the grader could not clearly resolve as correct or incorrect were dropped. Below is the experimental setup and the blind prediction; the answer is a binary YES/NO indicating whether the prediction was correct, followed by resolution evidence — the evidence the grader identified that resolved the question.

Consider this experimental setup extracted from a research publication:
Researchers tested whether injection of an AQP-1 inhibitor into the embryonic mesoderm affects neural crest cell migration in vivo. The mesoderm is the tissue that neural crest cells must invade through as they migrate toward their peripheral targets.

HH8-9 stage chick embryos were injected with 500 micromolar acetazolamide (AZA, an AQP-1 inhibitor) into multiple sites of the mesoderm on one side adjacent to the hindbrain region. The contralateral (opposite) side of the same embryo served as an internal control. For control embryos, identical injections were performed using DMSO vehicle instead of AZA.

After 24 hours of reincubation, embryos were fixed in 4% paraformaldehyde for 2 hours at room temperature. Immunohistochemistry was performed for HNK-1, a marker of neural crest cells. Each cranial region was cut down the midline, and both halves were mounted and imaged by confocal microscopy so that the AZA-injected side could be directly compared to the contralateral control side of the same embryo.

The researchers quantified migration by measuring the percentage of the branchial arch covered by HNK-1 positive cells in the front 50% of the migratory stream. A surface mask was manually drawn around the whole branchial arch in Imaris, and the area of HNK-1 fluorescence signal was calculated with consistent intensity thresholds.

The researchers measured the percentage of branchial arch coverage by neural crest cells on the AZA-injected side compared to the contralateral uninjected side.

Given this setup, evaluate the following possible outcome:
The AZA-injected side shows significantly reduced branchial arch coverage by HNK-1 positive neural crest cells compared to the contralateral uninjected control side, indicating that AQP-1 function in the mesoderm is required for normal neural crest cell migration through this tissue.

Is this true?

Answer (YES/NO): YES